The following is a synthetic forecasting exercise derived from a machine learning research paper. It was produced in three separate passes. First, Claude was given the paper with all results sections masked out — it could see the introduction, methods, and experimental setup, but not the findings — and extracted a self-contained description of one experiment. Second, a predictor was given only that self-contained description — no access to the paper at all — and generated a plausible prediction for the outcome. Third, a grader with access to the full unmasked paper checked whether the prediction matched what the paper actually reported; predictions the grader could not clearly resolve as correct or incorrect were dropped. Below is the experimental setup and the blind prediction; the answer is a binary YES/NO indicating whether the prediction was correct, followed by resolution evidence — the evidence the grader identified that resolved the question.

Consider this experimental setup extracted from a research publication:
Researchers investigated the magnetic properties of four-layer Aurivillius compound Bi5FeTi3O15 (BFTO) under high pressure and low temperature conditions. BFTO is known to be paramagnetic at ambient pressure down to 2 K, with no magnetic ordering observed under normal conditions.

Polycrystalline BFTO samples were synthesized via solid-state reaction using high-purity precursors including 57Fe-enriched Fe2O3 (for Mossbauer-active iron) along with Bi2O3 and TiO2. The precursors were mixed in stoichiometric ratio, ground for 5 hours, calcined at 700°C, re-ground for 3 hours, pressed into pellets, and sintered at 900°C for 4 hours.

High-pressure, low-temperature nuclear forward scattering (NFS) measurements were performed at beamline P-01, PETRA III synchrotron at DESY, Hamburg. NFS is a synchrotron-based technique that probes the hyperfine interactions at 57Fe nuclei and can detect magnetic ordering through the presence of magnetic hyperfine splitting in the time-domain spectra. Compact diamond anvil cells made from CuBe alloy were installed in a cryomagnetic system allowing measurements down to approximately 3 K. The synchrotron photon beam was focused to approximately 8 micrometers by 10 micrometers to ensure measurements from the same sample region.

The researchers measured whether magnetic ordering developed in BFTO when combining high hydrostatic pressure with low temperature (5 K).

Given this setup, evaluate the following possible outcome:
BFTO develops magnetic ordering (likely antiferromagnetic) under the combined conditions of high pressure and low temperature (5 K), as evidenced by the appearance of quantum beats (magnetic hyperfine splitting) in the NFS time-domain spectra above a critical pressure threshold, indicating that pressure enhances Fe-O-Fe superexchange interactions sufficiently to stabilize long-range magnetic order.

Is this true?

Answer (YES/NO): YES